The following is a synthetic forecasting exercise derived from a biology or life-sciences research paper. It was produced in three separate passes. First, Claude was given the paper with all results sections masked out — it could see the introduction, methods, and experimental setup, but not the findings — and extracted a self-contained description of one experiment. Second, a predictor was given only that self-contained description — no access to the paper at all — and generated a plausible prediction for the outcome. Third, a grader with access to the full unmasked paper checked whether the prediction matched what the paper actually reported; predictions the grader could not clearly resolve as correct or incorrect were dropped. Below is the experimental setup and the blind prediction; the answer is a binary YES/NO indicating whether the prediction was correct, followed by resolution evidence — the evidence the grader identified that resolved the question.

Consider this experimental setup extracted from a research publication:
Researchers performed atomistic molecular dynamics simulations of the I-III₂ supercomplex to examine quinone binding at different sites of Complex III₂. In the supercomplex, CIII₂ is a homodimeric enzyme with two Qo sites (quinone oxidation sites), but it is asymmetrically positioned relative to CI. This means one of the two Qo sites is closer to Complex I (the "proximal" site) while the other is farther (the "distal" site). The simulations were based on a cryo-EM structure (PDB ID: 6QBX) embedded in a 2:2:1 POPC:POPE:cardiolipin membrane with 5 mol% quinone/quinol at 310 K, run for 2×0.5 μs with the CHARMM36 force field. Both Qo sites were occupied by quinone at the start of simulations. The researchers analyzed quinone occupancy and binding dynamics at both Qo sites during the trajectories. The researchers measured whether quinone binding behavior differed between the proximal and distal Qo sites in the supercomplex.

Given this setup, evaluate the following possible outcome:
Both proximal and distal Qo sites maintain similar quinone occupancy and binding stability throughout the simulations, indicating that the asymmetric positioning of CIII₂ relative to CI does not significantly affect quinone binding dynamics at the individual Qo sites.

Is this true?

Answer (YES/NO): NO